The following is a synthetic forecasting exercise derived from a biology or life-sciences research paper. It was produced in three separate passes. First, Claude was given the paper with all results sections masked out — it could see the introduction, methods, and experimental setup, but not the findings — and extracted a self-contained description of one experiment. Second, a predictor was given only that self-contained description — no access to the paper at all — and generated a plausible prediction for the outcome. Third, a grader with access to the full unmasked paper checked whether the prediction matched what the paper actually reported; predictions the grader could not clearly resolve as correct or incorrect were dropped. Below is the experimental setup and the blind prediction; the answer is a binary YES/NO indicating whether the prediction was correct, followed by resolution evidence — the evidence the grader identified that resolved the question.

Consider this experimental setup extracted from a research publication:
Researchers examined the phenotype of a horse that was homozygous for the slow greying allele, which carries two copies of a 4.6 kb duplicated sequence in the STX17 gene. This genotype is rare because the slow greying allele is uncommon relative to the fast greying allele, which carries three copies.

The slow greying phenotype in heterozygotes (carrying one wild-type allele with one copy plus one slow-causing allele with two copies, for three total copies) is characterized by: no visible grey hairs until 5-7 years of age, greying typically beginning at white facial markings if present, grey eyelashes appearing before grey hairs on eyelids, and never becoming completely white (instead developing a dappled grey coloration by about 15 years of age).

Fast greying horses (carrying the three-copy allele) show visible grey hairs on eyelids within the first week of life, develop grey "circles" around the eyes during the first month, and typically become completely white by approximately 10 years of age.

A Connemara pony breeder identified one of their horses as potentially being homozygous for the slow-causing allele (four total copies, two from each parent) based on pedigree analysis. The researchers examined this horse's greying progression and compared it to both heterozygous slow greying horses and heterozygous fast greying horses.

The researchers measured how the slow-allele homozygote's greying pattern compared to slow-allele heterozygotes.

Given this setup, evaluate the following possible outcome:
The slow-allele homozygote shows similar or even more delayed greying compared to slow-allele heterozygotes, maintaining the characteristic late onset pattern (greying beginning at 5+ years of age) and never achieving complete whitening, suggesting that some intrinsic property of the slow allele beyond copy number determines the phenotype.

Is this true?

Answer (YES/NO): NO